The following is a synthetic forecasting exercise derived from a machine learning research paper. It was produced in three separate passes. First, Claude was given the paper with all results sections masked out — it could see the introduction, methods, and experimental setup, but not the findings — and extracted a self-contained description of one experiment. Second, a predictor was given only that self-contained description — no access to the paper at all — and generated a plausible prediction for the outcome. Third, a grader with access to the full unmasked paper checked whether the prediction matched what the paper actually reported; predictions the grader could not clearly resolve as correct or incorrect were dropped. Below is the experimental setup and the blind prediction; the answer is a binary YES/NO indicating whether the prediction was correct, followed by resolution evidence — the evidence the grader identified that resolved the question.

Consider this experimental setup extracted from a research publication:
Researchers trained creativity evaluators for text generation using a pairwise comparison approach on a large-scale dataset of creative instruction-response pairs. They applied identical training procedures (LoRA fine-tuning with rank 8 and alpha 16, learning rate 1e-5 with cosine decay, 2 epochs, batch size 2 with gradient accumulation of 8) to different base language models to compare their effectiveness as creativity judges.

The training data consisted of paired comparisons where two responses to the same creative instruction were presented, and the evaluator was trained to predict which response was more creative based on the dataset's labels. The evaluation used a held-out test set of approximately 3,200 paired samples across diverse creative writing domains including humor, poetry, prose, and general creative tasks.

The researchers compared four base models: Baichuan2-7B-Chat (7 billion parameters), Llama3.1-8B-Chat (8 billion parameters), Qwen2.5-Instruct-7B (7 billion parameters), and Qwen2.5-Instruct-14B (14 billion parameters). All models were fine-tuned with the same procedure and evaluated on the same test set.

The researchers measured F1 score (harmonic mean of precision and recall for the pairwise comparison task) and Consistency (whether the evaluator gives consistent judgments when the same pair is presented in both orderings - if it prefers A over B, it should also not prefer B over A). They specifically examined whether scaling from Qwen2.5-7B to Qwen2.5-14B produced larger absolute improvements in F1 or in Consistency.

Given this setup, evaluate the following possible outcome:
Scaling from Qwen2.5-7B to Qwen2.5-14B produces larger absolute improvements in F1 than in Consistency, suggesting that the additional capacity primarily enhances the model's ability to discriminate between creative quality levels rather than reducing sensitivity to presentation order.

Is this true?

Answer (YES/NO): NO